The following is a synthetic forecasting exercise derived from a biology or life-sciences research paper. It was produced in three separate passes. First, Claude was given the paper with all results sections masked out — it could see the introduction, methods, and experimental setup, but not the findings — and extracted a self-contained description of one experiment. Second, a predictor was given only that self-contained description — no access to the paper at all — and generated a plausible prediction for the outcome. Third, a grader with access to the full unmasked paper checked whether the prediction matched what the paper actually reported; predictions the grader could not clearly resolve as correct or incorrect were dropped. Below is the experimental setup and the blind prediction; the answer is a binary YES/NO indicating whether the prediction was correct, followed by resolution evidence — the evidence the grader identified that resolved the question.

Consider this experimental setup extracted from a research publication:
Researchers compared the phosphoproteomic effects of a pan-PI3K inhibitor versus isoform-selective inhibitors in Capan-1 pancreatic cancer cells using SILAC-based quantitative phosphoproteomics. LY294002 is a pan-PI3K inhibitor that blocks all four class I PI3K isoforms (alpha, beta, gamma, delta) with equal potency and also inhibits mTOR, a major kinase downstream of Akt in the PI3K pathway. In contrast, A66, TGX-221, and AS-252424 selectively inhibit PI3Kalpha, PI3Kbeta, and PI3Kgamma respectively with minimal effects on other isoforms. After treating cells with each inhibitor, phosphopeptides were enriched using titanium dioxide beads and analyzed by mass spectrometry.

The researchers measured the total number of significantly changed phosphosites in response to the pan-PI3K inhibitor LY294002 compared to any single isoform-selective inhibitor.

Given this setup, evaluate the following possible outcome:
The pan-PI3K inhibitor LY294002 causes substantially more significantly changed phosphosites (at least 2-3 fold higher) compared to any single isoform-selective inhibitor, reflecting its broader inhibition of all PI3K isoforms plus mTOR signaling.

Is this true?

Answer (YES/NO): NO